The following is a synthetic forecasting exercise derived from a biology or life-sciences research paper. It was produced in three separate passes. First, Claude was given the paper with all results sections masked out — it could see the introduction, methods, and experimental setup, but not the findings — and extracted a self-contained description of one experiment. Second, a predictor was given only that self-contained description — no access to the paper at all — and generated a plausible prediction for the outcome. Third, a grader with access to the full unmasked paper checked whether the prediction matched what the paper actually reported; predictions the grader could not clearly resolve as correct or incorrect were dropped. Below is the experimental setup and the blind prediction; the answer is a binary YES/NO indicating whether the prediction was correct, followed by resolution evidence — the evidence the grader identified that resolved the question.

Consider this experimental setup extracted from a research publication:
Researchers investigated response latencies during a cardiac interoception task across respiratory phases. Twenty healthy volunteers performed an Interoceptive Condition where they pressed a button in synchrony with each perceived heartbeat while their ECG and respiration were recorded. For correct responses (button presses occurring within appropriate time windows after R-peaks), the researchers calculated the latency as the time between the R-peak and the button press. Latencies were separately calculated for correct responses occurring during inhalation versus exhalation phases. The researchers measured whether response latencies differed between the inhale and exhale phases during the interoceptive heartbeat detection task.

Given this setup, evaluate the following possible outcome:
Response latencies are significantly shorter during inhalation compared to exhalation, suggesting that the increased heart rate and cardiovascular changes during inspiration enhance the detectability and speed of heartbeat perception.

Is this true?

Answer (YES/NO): NO